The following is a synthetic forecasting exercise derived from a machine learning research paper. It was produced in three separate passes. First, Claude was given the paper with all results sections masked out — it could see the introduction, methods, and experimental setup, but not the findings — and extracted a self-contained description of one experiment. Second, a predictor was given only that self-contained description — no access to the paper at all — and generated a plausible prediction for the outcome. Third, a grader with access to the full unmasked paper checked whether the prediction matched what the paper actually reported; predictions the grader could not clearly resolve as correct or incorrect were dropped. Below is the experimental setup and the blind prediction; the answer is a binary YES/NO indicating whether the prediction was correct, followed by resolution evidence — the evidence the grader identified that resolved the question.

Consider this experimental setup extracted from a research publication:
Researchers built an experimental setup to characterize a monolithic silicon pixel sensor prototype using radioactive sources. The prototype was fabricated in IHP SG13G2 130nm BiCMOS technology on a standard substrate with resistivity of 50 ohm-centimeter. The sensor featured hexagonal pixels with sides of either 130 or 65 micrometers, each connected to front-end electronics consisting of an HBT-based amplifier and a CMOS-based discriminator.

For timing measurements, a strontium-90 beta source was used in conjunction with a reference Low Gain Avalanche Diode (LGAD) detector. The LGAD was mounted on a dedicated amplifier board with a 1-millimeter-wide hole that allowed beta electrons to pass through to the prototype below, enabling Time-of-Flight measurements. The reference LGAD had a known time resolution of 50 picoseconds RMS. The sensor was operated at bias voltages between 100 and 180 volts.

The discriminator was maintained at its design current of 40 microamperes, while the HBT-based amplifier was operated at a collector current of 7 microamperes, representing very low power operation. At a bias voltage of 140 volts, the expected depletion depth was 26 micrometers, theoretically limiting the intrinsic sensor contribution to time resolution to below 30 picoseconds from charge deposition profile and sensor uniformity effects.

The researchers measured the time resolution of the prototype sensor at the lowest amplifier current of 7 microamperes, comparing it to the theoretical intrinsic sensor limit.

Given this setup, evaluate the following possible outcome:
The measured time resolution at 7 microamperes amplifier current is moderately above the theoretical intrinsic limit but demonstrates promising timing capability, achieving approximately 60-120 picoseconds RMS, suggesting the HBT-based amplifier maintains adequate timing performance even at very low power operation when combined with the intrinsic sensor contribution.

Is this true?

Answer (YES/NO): NO